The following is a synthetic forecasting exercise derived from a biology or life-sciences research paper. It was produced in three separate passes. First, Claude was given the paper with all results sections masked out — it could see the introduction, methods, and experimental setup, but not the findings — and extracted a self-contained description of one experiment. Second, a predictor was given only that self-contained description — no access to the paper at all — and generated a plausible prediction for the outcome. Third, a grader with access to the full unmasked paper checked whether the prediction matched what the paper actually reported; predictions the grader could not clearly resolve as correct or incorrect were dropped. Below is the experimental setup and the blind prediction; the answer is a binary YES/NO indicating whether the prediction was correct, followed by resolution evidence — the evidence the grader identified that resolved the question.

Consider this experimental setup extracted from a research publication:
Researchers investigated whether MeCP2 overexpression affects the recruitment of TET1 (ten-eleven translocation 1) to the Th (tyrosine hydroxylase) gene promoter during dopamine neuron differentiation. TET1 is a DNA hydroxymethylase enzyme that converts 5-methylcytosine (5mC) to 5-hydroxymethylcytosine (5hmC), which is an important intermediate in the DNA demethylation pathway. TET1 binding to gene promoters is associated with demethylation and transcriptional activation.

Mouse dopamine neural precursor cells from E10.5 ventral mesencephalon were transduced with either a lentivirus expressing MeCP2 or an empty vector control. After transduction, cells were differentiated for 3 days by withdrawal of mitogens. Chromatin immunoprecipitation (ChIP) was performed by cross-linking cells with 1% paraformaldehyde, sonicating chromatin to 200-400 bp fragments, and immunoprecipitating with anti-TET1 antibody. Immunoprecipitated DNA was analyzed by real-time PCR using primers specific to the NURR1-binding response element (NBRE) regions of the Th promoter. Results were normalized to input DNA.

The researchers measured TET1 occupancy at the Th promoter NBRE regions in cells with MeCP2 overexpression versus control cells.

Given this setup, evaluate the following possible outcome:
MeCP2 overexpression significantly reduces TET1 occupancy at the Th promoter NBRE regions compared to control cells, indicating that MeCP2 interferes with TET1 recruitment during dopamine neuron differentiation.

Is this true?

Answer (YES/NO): YES